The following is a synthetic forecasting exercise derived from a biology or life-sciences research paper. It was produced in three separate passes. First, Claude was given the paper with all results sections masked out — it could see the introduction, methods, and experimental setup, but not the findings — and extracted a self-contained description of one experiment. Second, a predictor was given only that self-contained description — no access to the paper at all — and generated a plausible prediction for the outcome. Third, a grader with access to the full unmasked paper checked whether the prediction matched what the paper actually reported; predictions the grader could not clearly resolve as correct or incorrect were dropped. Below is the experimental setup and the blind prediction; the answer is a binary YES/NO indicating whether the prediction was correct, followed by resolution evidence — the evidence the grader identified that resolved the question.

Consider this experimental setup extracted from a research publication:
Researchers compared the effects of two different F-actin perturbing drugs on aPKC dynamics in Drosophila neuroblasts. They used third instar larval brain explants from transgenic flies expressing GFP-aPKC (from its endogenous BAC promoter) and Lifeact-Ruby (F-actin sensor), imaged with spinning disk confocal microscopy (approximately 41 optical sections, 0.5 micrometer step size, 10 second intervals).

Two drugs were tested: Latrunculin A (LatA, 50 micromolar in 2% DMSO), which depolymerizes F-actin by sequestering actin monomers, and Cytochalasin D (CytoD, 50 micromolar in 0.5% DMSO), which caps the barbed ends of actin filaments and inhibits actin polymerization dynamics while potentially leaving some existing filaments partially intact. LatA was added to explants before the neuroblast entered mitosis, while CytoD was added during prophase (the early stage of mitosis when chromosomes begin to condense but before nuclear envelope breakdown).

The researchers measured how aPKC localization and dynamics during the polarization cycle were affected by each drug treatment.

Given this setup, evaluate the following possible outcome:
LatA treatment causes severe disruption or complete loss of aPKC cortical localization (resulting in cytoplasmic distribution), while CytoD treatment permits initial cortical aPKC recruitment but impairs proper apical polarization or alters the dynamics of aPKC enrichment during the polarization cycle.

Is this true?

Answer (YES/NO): NO